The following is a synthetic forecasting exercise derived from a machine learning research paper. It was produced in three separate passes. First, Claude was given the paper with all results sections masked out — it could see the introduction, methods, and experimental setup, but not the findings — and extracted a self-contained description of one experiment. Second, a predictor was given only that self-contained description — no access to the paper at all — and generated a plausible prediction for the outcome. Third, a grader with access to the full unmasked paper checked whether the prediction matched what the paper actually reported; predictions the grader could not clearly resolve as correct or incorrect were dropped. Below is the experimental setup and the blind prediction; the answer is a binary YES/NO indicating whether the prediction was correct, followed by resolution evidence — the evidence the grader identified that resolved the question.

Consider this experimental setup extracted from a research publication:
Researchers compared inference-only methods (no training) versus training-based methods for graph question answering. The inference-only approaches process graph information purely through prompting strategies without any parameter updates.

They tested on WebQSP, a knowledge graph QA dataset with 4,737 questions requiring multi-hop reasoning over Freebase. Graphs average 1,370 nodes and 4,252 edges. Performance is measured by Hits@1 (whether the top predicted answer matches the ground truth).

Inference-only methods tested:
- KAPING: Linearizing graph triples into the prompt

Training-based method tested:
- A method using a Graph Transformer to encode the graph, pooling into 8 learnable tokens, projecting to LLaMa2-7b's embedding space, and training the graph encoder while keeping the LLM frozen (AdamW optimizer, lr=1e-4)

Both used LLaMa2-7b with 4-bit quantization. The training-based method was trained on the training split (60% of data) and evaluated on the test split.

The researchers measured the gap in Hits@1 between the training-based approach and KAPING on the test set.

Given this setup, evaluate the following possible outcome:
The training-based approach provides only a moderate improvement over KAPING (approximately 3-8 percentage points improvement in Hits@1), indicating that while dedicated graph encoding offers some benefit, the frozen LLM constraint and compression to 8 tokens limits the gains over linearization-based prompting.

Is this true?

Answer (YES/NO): NO